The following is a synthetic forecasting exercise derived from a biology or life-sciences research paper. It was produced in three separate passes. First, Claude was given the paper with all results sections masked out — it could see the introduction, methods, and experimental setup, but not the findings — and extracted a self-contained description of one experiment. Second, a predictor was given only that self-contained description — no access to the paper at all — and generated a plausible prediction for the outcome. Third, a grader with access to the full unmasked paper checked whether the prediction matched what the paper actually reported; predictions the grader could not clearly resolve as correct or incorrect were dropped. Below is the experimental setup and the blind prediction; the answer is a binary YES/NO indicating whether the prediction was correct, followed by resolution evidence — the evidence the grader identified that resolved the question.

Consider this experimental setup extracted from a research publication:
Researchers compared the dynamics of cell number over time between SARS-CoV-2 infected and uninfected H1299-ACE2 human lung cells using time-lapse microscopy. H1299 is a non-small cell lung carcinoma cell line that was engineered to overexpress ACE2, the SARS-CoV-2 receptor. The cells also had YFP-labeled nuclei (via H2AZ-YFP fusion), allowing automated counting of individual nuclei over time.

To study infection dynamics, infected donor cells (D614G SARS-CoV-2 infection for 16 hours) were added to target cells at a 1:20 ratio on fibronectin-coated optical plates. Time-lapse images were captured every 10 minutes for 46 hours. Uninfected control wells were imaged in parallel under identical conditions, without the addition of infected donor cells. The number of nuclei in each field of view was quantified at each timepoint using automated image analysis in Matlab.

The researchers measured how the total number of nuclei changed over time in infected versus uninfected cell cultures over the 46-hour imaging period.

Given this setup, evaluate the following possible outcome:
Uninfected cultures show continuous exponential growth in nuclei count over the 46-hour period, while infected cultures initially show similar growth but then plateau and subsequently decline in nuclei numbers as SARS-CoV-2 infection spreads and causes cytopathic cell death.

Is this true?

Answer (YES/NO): NO